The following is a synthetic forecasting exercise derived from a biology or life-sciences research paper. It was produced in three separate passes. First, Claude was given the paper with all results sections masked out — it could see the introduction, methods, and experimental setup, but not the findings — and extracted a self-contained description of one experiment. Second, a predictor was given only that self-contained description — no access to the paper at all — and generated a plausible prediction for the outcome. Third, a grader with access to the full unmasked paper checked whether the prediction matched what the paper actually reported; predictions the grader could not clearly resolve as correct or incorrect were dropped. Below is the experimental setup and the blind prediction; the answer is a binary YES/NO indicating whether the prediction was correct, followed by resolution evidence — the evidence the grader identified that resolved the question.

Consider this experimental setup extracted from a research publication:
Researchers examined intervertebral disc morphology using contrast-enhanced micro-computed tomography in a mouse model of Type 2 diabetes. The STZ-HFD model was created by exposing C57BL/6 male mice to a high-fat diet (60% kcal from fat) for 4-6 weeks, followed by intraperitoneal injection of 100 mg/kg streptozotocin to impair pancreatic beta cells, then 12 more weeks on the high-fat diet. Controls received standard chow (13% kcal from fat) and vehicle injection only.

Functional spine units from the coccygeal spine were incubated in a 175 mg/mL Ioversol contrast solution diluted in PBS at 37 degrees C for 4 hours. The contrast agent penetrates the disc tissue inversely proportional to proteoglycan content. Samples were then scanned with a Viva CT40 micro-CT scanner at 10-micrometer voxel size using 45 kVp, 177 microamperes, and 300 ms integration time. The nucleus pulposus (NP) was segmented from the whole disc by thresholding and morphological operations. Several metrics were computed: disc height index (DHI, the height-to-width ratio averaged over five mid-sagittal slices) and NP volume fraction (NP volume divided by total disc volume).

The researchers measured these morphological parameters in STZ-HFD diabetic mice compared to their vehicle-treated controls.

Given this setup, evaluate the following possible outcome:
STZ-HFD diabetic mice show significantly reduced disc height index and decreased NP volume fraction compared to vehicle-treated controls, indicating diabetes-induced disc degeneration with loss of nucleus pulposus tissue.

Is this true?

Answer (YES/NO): NO